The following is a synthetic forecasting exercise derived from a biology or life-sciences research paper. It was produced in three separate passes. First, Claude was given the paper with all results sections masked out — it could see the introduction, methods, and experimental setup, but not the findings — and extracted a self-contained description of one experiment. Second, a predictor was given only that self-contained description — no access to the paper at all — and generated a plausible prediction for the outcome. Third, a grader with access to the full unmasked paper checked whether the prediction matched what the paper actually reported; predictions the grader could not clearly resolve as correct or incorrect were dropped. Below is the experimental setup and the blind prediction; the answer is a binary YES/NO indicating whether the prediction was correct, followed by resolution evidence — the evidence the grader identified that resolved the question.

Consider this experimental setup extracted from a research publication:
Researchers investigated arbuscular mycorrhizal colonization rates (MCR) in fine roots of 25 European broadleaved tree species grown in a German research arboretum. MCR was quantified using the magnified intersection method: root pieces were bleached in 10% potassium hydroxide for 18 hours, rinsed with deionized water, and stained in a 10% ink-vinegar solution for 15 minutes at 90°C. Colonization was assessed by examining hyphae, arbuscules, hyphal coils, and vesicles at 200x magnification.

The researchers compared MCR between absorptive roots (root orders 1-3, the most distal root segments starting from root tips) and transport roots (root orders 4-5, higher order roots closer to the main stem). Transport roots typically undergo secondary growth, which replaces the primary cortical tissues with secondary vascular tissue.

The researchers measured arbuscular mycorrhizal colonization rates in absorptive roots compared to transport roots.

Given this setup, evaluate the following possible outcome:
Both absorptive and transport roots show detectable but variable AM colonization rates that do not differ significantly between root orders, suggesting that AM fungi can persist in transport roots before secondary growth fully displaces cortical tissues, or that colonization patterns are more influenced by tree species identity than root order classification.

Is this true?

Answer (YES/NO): YES